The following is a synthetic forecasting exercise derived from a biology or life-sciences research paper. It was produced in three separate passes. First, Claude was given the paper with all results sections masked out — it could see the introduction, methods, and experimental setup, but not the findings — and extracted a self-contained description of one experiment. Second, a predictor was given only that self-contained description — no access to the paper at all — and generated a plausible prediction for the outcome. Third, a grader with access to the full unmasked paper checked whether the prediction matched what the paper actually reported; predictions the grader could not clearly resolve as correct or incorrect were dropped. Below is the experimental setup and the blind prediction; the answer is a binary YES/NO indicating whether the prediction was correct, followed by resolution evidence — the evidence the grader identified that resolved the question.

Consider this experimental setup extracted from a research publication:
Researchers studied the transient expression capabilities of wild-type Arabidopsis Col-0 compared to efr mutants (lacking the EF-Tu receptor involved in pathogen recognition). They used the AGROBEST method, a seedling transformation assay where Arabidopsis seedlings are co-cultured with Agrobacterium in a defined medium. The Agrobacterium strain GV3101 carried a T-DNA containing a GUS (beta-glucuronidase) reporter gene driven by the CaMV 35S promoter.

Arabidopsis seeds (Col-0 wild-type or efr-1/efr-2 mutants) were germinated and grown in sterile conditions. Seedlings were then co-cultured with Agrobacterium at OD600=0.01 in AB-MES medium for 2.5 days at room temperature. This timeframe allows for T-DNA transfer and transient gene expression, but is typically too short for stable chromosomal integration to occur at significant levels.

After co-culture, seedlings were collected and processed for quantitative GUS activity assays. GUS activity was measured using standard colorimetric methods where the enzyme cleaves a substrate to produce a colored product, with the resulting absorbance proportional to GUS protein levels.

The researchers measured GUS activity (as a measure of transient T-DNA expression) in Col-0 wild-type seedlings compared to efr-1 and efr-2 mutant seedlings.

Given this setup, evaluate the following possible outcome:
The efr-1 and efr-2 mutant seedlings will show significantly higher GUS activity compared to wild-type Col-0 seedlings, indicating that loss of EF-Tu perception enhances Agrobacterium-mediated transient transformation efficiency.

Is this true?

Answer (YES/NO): YES